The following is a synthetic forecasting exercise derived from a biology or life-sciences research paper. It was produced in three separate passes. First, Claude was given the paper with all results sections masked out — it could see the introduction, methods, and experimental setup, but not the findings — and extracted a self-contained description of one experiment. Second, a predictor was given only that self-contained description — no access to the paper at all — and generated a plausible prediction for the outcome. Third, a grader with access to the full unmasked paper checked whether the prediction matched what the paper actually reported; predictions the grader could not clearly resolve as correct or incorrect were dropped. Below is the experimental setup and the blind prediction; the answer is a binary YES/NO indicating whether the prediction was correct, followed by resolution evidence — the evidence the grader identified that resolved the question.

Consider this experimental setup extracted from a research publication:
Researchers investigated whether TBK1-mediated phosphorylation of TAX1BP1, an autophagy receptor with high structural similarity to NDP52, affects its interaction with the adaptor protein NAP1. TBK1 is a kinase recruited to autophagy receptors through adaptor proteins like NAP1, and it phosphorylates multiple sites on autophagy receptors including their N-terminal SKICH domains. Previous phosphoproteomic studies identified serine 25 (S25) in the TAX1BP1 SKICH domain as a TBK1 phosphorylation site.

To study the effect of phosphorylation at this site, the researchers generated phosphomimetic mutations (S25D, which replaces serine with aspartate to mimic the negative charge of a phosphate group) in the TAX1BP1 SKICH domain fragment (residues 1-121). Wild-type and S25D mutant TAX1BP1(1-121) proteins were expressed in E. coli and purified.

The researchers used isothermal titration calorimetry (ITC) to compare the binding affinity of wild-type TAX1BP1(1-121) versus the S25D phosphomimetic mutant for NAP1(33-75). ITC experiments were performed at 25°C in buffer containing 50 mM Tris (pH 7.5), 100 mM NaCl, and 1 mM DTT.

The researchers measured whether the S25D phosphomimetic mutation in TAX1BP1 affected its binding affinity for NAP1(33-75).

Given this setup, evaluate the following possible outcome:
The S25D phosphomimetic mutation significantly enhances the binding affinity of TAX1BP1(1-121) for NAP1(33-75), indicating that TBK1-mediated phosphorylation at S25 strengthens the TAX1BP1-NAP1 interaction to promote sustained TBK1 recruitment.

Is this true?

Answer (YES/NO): NO